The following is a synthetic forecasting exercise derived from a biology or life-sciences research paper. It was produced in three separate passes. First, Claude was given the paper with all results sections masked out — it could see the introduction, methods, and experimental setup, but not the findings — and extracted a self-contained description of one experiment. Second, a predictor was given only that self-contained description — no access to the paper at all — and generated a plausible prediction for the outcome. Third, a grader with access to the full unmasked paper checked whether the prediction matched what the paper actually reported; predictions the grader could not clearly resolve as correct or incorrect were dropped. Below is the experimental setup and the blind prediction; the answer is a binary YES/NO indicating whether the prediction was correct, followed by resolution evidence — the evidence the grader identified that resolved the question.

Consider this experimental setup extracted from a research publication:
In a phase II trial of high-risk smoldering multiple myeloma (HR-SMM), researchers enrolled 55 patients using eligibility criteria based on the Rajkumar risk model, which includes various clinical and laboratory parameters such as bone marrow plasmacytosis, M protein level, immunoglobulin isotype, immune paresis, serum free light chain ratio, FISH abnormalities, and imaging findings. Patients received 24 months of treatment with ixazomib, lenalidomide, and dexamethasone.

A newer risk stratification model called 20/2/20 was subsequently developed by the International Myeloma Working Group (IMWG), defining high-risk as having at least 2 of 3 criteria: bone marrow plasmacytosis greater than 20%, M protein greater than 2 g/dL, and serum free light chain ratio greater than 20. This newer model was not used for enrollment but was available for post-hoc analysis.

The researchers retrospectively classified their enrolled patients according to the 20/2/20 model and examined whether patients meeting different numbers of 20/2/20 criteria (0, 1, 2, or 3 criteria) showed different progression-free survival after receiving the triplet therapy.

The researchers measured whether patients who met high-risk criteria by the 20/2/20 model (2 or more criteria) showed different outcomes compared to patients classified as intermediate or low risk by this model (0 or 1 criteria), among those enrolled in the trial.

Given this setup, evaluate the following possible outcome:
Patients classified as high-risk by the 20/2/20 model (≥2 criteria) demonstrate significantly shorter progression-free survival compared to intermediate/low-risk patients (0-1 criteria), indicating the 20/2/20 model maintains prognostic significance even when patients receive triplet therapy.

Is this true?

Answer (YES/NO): NO